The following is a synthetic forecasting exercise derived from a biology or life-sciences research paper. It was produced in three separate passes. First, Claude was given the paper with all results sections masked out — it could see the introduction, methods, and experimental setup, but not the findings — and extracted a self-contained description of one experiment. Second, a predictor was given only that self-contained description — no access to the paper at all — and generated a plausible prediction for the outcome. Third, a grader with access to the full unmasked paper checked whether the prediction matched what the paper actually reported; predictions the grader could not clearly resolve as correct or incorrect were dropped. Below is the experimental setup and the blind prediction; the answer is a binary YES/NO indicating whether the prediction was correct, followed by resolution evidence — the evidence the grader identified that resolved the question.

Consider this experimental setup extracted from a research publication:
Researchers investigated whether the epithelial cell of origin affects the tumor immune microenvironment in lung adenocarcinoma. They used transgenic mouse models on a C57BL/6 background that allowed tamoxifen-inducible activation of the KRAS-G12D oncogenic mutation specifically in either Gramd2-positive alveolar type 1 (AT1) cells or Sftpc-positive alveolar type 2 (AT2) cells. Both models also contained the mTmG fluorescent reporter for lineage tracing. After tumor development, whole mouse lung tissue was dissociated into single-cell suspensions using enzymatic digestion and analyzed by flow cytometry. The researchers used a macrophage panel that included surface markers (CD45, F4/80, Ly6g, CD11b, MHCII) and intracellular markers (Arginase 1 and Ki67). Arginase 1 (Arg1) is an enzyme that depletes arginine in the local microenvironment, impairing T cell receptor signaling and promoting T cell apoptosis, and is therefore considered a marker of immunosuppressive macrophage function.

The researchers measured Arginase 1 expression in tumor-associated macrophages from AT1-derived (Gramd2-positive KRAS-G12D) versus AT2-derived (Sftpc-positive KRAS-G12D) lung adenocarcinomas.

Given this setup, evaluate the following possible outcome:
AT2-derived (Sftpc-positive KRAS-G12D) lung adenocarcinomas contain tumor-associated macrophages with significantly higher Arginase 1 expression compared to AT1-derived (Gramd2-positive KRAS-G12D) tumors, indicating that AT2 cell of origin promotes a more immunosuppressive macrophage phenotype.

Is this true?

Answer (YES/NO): YES